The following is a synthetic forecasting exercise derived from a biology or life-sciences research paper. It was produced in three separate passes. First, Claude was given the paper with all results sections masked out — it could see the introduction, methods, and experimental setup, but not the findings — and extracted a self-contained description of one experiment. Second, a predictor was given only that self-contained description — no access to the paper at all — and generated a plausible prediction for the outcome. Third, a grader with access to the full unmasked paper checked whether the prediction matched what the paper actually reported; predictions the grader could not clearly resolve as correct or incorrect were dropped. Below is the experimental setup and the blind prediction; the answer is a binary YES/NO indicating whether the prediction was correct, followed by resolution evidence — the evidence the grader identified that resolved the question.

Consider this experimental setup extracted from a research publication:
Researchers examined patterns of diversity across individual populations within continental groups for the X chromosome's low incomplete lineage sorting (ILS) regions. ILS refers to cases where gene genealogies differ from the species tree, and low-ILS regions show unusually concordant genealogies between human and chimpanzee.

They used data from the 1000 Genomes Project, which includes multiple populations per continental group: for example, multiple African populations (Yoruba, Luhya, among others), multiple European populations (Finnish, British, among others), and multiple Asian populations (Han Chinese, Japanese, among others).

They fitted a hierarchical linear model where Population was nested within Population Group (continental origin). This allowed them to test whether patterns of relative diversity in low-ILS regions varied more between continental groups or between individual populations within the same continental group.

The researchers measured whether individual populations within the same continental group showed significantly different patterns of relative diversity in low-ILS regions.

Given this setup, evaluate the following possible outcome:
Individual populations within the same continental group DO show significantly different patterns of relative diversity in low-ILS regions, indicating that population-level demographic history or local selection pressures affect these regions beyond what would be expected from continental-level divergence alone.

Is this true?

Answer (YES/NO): NO